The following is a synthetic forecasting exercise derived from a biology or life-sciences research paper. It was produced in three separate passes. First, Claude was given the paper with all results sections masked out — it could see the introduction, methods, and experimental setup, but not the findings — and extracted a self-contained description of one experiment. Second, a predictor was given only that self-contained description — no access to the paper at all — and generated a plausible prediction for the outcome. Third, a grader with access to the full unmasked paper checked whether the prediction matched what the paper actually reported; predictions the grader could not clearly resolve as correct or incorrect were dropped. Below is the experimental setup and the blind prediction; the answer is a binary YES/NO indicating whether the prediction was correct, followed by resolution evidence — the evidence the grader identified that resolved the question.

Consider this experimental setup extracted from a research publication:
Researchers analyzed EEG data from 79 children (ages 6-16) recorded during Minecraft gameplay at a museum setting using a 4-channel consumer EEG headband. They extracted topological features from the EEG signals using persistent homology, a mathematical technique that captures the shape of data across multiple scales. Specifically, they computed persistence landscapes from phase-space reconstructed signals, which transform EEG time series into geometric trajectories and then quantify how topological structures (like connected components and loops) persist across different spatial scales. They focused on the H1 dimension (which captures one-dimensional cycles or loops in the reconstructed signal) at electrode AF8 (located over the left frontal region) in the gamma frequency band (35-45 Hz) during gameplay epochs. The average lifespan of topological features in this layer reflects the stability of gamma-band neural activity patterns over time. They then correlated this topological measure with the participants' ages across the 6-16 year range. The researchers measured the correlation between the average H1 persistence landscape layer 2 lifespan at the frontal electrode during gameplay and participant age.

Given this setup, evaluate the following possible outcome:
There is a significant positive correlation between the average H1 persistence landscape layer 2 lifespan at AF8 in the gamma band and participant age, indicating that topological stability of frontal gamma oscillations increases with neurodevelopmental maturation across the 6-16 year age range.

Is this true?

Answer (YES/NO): NO